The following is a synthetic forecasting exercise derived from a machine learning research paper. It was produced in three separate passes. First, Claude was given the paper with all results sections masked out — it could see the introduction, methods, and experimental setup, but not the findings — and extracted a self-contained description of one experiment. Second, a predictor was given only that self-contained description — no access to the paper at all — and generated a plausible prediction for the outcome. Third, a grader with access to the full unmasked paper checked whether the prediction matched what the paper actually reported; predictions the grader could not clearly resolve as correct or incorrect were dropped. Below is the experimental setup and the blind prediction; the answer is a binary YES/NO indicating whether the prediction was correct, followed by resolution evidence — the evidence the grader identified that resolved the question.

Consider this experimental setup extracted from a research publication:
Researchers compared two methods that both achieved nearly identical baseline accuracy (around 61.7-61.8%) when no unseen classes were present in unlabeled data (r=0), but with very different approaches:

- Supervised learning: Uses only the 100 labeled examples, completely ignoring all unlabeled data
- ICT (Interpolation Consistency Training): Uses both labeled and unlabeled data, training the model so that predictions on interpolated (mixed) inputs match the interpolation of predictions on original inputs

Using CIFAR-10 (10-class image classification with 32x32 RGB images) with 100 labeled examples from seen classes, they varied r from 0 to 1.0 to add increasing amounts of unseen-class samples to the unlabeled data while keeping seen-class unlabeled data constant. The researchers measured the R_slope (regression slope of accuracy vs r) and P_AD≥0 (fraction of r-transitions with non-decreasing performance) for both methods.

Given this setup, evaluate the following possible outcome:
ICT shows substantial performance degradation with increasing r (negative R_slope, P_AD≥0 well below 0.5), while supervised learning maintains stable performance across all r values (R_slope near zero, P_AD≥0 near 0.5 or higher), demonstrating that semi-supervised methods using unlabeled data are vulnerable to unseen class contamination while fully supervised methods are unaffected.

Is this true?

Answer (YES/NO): NO